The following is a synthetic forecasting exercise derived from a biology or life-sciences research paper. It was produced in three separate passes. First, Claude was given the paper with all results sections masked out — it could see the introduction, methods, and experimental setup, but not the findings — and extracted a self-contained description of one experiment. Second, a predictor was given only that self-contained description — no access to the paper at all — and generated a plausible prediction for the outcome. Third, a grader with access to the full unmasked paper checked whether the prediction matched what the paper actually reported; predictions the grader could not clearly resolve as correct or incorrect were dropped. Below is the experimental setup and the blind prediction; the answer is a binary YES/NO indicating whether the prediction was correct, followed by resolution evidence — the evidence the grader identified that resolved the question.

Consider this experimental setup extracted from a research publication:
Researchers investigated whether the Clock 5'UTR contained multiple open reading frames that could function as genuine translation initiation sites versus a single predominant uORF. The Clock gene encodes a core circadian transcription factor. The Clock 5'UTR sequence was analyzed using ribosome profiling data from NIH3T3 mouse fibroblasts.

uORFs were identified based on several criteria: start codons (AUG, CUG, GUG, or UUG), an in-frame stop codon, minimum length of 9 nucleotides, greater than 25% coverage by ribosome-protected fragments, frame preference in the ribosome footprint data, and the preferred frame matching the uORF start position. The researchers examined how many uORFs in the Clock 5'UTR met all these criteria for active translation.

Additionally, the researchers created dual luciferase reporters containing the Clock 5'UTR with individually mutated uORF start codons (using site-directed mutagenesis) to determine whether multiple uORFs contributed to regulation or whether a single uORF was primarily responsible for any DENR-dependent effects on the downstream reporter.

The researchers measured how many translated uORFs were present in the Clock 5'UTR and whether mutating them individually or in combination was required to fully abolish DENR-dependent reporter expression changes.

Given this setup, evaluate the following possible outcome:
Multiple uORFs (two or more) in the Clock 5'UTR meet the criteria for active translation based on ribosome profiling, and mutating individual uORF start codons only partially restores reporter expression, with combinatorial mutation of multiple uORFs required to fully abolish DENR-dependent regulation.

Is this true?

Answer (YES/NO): NO